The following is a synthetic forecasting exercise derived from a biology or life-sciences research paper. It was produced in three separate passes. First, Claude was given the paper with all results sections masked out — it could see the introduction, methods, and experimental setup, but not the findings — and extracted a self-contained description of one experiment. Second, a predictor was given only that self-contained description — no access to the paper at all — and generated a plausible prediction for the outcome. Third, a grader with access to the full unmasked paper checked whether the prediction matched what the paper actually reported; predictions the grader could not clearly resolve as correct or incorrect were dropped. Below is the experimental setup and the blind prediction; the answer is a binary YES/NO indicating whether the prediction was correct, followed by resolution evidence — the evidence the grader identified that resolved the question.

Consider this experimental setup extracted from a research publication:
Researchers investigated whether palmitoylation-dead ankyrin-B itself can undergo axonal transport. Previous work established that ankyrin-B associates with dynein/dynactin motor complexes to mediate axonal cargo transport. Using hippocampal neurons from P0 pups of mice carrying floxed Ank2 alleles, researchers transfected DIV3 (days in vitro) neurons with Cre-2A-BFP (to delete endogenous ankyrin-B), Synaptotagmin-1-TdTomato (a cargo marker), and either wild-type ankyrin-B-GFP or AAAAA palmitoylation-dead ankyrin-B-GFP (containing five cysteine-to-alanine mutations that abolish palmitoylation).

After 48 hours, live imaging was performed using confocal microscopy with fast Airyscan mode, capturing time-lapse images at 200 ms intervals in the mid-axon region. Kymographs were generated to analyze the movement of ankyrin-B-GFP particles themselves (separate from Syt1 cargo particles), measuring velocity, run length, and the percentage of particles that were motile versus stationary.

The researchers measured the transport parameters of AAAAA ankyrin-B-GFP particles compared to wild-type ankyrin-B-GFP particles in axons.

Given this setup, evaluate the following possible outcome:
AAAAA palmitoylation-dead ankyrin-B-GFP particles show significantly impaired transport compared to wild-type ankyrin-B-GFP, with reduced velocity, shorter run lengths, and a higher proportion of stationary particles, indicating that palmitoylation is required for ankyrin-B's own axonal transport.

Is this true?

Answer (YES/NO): NO